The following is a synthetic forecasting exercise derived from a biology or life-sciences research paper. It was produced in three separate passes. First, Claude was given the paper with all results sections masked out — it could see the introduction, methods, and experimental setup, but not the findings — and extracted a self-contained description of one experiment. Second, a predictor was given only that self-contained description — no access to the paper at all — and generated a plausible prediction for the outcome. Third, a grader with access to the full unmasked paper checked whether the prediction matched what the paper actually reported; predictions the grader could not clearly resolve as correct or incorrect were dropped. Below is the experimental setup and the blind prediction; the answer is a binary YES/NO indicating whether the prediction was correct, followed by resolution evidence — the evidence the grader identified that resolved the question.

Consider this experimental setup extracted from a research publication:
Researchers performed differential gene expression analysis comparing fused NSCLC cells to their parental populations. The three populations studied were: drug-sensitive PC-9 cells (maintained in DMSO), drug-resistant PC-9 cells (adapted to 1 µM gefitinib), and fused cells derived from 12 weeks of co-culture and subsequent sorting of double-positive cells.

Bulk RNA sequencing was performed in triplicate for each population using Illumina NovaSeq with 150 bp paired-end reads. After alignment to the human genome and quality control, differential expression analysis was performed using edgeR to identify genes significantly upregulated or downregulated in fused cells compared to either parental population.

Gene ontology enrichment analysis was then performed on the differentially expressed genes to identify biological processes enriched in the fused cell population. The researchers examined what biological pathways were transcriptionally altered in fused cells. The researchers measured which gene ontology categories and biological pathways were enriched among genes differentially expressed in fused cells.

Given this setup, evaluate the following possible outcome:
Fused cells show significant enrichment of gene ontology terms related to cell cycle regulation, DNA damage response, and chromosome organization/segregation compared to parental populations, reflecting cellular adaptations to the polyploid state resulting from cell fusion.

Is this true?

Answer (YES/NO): NO